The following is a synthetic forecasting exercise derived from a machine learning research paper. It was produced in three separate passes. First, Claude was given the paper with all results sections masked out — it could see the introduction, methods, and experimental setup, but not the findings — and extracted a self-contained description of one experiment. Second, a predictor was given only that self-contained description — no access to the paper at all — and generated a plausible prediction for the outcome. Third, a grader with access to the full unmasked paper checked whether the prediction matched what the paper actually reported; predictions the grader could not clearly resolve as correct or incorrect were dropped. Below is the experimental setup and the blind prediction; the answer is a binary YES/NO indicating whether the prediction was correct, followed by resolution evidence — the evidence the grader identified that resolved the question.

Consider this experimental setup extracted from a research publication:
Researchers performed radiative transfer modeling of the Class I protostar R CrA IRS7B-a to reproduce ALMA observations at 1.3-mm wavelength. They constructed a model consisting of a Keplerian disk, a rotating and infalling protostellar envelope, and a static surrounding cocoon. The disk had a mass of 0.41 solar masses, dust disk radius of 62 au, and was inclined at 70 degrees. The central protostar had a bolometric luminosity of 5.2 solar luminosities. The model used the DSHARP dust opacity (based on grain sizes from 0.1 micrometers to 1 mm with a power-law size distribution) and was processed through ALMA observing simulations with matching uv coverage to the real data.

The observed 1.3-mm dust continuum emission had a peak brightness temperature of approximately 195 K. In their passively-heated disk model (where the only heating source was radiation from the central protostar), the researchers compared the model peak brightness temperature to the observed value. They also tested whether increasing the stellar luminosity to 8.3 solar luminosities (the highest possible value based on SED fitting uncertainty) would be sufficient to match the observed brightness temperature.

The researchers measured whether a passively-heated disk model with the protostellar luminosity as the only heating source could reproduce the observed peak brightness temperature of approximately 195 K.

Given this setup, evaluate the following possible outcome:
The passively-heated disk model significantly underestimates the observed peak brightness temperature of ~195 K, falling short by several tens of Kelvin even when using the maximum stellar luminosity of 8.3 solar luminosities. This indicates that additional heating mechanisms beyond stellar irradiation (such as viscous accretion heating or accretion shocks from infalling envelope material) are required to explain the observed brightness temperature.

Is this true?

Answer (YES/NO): YES